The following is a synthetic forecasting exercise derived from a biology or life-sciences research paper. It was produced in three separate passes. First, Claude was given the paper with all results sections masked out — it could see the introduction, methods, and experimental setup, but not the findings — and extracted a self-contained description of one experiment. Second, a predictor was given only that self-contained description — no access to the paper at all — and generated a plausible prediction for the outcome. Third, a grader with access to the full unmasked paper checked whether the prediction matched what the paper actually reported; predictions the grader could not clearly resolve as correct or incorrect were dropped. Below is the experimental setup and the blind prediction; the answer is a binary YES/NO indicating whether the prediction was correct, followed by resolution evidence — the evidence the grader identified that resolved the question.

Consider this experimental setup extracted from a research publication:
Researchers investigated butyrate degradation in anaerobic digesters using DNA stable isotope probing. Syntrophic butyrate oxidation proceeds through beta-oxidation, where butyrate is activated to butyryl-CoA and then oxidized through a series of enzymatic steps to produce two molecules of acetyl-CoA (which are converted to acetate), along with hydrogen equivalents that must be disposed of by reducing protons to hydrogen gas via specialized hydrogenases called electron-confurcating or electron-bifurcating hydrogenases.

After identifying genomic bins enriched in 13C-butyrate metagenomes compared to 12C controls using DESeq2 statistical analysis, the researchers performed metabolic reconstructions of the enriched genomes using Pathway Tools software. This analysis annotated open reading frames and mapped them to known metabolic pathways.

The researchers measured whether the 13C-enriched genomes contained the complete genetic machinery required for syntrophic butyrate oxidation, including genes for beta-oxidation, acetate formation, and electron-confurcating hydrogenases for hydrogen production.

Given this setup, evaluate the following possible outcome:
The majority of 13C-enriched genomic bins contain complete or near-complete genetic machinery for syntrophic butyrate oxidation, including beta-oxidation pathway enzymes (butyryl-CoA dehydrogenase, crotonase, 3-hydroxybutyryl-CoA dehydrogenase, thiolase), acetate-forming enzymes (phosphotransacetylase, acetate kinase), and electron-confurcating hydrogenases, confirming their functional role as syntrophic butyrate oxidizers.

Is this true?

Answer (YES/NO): NO